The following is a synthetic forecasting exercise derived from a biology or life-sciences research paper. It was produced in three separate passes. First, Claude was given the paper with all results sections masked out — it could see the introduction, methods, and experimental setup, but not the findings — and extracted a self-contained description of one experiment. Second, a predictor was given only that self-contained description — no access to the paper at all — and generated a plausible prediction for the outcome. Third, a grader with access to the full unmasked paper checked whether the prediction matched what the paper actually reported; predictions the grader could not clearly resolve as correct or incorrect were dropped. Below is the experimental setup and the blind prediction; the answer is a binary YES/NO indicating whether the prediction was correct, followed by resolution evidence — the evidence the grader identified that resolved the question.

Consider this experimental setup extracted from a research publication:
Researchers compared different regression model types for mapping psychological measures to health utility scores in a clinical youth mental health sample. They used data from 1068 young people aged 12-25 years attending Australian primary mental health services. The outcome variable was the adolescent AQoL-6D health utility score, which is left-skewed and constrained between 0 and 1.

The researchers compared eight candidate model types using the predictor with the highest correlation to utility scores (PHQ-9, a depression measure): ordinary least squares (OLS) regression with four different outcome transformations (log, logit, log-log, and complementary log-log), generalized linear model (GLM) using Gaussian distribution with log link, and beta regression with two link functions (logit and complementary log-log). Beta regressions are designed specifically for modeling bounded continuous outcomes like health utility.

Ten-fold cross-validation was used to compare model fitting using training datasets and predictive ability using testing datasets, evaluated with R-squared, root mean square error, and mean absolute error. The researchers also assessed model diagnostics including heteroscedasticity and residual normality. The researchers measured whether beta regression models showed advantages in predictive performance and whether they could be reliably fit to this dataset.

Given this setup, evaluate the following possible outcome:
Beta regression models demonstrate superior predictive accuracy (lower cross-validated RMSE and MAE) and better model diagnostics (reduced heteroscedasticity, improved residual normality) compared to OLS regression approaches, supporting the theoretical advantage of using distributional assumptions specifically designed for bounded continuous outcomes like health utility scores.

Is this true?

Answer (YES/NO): NO